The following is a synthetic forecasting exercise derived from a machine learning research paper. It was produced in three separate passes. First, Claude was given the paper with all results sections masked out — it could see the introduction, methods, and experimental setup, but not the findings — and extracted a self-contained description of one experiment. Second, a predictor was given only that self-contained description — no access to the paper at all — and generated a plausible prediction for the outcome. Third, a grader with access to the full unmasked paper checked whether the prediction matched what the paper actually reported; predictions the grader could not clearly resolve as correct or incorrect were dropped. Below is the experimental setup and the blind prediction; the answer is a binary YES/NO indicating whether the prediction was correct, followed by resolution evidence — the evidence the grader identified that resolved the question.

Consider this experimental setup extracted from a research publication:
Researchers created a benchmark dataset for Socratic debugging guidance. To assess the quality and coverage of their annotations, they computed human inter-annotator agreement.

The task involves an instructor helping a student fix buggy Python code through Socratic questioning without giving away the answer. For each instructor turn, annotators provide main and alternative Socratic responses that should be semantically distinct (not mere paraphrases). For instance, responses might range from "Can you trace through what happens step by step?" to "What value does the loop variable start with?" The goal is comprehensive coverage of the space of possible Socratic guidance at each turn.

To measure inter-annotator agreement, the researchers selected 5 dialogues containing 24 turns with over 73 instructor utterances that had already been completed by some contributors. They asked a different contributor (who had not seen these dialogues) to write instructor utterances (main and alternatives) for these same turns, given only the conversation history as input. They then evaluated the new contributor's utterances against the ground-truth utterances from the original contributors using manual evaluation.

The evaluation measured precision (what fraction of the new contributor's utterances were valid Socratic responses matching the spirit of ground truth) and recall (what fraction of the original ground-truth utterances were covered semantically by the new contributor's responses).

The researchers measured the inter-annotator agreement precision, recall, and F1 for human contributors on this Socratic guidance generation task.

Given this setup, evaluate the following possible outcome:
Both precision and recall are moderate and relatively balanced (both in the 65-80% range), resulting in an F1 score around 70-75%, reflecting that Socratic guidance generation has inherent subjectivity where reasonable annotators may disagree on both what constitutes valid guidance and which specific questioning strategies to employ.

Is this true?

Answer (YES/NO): NO